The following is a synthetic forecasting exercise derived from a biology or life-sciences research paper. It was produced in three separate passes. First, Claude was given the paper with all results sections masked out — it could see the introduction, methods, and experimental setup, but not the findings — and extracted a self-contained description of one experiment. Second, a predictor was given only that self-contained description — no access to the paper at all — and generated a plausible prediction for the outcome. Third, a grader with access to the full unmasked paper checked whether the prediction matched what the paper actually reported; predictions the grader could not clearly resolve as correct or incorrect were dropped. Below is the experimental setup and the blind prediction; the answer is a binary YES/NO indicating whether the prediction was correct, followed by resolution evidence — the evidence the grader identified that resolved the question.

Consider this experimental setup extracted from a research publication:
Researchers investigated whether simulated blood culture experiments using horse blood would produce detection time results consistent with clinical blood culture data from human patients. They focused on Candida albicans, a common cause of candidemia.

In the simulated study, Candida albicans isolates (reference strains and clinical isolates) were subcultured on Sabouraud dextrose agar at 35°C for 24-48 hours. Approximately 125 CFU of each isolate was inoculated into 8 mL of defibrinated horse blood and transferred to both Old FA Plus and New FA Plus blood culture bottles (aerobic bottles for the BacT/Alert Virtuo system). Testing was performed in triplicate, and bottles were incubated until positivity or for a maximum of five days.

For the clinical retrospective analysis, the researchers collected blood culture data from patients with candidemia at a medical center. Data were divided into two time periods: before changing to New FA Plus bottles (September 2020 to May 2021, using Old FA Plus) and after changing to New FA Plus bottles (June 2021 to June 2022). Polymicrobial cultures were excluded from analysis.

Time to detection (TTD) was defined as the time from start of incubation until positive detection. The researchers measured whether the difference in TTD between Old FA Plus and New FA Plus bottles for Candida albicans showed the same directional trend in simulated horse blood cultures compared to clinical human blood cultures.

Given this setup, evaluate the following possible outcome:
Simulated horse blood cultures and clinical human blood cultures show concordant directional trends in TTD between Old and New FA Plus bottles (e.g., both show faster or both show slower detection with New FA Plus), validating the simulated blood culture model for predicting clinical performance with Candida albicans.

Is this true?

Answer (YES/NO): NO